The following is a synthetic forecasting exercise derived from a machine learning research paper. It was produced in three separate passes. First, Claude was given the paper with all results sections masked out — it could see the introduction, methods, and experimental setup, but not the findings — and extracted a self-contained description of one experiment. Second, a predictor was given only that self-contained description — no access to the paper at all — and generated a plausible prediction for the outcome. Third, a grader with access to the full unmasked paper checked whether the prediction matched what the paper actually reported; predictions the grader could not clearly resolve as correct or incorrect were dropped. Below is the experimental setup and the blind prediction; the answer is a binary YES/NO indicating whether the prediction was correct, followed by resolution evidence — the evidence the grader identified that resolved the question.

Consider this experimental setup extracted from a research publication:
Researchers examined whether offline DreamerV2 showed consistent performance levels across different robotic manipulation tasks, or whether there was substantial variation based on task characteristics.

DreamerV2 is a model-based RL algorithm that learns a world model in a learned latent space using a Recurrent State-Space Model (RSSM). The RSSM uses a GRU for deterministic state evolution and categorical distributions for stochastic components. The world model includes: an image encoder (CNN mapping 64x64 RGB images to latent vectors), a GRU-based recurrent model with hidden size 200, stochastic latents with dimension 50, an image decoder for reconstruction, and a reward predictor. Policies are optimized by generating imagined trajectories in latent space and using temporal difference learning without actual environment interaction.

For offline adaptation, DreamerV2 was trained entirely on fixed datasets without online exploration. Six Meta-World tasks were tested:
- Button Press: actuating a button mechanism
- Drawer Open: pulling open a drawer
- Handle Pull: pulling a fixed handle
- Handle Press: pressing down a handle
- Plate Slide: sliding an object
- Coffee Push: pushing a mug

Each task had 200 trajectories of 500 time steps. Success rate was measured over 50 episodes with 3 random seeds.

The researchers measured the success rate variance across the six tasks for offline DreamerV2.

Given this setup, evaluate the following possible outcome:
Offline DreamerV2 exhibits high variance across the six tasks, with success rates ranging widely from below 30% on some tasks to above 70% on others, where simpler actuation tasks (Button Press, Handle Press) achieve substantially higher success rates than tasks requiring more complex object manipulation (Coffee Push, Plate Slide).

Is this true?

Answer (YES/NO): NO